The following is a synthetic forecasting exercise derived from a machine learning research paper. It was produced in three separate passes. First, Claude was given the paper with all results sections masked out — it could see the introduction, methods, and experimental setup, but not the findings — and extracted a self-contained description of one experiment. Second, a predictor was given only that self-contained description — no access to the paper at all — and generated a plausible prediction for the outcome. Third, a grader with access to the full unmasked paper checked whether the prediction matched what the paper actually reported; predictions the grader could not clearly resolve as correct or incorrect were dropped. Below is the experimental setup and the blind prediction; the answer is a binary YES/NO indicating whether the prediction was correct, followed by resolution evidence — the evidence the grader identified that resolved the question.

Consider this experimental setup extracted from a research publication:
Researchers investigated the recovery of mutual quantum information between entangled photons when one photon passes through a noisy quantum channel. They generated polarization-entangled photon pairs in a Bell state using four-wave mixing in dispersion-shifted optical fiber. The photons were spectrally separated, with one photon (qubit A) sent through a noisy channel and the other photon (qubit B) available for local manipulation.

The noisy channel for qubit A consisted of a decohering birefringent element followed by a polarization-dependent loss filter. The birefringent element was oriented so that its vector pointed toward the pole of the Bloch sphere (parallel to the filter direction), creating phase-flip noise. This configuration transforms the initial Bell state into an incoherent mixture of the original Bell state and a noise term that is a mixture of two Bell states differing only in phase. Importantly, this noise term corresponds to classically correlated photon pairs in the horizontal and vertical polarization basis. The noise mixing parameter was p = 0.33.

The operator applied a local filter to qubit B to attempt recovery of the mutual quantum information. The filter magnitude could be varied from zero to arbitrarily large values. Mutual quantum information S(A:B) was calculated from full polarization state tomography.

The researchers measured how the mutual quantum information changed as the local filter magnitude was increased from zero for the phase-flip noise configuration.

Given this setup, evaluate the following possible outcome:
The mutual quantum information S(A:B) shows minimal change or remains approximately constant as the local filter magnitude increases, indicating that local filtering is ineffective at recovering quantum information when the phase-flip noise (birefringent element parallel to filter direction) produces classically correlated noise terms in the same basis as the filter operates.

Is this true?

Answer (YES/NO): NO